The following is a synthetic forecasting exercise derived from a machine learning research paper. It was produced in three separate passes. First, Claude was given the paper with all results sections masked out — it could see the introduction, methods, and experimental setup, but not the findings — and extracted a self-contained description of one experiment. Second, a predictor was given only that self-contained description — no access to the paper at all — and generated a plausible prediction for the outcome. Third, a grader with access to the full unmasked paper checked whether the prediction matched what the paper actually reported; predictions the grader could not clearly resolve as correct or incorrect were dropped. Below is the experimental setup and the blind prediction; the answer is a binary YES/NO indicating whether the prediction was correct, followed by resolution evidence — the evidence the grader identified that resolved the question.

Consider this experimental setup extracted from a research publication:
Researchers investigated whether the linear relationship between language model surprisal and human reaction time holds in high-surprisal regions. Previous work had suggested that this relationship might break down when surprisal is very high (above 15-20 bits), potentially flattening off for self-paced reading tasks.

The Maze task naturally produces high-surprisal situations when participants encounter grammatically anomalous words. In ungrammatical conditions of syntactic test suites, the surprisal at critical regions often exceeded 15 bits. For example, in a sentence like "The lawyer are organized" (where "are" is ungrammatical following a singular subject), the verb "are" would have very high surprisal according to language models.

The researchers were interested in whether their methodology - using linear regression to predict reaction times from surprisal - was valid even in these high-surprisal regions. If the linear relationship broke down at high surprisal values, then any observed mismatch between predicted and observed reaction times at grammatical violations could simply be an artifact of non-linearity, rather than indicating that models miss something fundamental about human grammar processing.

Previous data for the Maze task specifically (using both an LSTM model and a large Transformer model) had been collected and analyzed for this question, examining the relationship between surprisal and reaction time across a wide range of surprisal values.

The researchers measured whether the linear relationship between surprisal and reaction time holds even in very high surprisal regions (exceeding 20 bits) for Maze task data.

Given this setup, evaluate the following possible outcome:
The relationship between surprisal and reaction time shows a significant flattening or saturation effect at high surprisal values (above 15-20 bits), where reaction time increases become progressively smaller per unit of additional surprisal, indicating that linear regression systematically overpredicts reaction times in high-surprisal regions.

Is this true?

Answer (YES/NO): NO